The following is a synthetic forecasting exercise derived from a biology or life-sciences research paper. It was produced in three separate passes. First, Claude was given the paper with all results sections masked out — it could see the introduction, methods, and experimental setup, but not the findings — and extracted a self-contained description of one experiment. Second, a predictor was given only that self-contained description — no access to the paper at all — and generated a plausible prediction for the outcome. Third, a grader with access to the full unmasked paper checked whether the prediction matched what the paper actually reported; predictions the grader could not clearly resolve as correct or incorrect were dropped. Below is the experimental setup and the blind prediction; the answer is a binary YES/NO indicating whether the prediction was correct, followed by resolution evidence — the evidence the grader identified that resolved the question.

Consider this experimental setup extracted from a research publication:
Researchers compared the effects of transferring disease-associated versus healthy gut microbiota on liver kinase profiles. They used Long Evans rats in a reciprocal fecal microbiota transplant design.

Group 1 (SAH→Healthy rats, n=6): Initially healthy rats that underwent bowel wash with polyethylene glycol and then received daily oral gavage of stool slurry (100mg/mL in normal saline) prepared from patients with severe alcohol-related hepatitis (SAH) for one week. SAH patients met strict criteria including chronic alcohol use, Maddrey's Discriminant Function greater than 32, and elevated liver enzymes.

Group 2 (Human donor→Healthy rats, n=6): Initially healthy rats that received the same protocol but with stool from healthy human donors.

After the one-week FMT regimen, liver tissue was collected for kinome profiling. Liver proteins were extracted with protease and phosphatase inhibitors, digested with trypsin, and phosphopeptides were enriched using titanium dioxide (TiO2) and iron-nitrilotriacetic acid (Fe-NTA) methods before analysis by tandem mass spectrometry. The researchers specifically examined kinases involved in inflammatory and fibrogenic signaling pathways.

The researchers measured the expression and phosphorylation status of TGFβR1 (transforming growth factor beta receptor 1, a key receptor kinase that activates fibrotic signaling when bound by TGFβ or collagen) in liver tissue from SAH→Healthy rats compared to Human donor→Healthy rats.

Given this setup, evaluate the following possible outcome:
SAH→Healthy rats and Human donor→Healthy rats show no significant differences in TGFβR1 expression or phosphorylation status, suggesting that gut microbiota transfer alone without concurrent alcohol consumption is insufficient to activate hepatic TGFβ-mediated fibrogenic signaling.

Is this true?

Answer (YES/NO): NO